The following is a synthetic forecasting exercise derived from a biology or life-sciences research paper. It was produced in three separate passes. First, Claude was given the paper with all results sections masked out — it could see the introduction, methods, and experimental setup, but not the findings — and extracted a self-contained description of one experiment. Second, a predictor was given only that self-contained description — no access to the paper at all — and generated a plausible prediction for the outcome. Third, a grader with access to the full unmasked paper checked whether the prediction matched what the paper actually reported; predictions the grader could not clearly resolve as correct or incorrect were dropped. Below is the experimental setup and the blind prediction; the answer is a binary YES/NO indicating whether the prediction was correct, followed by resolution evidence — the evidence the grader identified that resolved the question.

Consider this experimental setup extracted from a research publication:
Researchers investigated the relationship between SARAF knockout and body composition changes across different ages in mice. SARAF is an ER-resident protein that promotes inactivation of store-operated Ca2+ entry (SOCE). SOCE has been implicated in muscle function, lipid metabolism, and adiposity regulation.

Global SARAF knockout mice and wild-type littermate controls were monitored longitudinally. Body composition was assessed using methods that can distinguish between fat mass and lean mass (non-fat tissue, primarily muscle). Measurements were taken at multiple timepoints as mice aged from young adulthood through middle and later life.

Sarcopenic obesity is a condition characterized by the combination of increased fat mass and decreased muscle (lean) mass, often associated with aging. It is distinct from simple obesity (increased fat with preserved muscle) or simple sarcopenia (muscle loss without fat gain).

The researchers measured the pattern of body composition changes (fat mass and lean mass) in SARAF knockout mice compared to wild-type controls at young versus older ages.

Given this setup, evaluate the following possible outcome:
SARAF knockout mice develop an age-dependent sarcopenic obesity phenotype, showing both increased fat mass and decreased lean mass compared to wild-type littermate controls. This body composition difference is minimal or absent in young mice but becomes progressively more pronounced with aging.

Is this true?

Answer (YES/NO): YES